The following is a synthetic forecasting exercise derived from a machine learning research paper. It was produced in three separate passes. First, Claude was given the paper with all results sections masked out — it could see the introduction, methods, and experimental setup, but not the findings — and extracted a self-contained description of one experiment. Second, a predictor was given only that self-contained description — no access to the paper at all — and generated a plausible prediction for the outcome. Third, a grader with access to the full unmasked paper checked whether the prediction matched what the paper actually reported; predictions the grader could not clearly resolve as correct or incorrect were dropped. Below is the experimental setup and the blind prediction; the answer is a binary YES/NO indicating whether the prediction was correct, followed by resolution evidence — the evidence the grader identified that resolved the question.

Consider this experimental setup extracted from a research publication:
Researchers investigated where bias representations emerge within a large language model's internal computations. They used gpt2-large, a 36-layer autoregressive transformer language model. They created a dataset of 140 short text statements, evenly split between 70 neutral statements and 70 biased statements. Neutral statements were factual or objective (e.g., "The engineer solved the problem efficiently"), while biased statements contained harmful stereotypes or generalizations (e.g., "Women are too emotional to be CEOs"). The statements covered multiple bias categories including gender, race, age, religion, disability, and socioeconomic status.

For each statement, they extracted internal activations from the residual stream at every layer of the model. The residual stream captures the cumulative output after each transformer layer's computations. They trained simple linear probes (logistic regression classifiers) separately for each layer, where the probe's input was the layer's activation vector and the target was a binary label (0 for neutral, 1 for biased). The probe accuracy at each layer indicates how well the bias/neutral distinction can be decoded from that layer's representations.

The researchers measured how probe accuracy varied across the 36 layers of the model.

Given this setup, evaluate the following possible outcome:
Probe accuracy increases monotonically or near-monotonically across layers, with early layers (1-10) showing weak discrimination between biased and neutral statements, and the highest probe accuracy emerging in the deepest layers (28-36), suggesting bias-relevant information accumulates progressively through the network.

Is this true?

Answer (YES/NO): NO